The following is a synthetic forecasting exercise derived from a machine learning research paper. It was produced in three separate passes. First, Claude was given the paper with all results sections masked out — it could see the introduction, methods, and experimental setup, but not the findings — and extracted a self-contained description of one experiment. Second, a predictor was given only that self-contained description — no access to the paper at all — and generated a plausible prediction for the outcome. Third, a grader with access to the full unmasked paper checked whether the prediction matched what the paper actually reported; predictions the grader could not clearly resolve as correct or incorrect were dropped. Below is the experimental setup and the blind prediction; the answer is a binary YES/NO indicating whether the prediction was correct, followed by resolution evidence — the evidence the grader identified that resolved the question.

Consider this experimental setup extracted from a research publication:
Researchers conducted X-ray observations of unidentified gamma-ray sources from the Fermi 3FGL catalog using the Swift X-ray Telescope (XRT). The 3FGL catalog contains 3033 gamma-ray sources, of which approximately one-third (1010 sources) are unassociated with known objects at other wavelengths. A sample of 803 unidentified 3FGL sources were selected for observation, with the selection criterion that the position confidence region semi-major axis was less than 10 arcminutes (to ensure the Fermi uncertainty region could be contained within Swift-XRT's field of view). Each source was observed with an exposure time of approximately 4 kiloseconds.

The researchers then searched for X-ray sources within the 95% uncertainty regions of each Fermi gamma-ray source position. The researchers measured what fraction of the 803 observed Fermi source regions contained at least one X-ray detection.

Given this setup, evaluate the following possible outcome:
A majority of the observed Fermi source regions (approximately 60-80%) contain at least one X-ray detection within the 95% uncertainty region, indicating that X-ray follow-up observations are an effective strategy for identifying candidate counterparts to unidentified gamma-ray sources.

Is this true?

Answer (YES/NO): YES